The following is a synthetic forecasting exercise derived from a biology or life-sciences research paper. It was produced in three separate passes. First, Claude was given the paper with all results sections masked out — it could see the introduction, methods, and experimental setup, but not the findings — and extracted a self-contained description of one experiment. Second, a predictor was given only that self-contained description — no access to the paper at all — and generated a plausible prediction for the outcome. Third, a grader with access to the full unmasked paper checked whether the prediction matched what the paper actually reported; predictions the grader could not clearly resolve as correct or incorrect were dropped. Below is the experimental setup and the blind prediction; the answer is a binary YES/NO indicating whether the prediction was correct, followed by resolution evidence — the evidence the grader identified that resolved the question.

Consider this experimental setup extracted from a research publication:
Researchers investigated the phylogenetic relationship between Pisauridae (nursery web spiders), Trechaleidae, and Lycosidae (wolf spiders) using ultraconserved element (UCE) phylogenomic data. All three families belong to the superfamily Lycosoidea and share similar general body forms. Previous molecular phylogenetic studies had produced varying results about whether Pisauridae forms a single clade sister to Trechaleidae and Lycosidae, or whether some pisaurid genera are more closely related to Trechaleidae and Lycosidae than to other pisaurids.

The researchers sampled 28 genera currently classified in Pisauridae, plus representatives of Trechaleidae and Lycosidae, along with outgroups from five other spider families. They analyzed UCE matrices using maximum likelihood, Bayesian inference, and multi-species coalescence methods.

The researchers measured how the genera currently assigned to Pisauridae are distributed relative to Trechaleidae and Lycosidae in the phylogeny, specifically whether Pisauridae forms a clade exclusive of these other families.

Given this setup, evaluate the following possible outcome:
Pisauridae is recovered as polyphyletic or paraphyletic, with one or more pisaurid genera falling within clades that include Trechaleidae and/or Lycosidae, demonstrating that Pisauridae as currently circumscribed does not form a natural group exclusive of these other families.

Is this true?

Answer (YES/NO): YES